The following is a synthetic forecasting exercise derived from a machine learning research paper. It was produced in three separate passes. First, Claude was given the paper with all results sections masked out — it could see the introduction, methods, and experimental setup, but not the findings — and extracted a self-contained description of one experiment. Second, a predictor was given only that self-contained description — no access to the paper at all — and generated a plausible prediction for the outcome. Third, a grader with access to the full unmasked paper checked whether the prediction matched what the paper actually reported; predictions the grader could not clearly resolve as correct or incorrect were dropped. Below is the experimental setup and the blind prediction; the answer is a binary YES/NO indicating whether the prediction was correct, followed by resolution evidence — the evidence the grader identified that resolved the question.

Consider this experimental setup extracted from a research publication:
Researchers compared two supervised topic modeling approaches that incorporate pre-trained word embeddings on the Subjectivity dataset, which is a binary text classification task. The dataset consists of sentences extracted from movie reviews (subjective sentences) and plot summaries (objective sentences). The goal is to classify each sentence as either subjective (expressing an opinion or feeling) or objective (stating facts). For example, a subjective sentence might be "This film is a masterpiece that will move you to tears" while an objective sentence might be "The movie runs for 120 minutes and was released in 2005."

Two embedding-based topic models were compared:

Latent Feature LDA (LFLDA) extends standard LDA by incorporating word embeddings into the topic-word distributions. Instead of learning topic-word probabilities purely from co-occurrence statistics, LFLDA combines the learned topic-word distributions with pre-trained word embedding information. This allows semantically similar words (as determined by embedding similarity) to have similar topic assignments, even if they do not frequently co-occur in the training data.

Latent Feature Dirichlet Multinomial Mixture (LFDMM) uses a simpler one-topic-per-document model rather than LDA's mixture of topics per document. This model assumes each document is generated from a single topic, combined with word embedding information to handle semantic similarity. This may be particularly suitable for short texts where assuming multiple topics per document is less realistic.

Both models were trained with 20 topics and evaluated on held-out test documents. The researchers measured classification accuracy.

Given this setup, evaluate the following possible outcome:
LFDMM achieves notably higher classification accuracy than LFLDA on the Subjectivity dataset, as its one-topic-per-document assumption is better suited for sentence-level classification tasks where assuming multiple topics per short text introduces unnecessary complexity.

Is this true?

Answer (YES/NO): YES